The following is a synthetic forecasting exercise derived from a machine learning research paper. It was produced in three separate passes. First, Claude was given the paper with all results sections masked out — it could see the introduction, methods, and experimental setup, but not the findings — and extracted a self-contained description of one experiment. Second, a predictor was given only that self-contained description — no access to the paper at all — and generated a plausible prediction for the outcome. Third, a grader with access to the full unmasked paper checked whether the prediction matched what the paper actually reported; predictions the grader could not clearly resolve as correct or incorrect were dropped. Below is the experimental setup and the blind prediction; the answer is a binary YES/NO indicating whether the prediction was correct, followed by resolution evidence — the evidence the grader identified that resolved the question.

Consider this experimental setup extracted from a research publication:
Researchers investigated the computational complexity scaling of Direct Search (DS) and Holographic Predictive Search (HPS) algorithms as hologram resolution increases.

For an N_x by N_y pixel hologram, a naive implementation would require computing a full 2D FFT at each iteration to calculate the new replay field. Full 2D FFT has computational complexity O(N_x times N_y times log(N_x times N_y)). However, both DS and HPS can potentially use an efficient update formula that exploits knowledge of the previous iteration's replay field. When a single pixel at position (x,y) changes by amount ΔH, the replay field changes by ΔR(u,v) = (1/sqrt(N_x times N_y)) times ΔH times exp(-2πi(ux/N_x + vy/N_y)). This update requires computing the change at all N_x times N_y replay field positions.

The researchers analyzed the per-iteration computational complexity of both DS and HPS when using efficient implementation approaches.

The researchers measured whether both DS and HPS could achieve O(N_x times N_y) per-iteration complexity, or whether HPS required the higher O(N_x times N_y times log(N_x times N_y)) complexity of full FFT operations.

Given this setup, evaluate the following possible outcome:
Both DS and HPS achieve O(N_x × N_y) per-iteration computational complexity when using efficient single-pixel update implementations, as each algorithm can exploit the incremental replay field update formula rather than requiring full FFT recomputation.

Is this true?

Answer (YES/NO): YES